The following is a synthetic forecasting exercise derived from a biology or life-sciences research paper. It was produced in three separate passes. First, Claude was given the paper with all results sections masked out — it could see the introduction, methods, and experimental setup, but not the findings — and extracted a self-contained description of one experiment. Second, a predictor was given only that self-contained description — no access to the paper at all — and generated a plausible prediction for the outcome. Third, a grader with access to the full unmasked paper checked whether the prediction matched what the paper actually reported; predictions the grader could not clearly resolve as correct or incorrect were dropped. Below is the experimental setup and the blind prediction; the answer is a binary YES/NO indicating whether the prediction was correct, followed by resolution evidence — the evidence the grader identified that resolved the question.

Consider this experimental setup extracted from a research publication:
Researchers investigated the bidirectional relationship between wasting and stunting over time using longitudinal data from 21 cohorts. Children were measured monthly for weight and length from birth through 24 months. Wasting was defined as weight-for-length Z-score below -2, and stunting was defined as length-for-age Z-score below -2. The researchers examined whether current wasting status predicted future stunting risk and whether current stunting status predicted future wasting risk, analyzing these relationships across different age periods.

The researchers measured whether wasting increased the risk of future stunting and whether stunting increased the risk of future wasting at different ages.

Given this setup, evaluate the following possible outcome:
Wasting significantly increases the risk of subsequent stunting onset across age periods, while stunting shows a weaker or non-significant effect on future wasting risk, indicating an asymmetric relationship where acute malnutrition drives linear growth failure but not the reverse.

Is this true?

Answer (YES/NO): NO